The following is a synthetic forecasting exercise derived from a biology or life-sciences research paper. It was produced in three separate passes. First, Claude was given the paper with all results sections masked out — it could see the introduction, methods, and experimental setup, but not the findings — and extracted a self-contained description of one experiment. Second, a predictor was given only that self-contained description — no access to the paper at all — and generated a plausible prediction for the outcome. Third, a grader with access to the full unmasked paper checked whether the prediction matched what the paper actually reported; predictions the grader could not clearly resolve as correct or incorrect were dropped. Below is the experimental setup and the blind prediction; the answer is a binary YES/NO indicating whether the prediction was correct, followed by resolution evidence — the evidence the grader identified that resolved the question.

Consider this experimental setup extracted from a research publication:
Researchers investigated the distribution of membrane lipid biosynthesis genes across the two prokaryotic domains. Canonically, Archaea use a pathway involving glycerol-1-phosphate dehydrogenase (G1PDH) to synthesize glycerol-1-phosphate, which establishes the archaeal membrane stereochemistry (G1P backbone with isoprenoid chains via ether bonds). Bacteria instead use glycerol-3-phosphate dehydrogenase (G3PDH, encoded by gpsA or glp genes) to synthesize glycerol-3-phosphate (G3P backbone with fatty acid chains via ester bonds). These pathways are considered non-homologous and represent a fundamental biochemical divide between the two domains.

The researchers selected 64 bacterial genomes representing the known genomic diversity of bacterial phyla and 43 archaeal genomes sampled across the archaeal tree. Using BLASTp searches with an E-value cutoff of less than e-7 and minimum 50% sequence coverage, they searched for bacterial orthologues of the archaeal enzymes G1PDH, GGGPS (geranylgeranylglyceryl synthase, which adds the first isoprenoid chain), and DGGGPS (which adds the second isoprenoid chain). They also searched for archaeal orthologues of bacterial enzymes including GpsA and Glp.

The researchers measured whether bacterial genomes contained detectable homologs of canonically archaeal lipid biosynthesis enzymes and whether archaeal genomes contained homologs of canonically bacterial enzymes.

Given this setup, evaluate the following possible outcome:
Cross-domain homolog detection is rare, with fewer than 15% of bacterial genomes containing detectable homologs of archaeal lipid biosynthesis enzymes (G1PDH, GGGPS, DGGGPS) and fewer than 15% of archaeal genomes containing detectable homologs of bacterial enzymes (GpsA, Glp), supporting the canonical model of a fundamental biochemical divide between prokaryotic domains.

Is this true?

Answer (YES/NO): NO